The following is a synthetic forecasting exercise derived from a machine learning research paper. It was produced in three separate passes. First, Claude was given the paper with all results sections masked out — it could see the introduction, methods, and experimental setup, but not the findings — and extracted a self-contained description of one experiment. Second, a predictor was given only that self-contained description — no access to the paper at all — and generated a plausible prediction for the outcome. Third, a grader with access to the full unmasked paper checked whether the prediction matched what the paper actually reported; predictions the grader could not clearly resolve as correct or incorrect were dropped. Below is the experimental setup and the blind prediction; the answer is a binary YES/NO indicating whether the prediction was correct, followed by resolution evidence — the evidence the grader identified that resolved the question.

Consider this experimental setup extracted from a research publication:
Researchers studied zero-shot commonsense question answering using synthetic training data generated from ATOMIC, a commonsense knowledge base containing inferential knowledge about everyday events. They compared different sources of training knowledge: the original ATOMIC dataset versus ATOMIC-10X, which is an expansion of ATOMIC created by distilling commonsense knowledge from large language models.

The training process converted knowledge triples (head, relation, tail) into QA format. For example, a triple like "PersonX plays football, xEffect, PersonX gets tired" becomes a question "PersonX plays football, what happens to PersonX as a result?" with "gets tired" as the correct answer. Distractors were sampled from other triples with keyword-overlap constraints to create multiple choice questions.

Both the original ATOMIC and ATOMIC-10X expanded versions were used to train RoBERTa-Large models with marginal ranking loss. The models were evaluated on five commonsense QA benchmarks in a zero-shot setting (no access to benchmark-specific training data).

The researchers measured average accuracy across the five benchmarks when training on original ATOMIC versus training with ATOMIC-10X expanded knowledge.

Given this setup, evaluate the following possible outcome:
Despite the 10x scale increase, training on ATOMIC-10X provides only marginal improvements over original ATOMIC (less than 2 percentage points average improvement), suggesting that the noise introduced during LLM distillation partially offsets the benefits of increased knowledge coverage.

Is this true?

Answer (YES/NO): NO